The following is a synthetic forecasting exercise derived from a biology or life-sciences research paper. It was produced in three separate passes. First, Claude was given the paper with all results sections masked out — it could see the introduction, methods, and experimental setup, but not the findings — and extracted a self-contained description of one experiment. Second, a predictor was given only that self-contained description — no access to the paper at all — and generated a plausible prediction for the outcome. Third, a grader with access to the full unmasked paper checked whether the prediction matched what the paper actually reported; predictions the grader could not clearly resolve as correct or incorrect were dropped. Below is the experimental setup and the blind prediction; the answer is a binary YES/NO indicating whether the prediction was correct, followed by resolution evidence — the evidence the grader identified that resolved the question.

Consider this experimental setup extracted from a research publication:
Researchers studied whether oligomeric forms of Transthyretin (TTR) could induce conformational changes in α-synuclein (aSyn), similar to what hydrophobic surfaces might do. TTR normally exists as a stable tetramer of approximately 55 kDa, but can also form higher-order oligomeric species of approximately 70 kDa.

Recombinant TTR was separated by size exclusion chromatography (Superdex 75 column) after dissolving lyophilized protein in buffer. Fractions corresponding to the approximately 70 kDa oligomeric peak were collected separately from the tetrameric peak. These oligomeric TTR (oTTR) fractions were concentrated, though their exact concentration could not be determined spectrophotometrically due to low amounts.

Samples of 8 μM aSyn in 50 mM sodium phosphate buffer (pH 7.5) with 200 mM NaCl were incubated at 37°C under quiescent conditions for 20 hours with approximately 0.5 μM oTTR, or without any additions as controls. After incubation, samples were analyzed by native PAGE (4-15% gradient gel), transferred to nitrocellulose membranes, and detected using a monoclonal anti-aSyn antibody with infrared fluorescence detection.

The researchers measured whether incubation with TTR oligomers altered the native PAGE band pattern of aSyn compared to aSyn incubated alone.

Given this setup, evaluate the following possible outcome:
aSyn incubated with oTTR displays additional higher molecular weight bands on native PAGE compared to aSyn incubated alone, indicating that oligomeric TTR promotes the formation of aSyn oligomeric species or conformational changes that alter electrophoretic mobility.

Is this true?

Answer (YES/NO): NO